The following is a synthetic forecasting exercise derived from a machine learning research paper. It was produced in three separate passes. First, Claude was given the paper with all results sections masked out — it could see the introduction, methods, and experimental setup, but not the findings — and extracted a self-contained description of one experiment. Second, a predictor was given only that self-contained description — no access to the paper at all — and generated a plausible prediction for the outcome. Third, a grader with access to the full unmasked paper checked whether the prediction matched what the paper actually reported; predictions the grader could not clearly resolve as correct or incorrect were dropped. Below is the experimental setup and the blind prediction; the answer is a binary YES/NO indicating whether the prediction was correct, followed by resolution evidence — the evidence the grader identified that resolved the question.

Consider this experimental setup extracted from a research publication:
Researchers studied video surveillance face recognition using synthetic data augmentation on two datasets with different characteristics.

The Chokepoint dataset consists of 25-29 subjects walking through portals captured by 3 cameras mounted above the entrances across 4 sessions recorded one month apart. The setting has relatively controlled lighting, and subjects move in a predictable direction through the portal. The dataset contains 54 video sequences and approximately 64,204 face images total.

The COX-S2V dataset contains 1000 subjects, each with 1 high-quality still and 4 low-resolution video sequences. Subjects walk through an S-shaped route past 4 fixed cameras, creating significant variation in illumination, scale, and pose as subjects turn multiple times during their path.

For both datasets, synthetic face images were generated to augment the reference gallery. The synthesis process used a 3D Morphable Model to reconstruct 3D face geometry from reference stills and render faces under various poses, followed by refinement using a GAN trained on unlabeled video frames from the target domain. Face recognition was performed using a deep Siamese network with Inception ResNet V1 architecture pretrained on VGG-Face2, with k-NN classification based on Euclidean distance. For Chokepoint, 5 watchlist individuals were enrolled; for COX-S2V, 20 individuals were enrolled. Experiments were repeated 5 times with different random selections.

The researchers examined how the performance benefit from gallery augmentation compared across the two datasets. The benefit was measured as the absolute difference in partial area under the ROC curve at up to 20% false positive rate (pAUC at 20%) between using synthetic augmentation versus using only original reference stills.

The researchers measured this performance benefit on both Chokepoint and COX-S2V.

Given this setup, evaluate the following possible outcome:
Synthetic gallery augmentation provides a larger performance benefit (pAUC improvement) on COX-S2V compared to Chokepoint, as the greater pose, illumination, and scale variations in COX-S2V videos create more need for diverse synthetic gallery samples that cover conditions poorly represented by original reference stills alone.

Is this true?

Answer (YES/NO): YES